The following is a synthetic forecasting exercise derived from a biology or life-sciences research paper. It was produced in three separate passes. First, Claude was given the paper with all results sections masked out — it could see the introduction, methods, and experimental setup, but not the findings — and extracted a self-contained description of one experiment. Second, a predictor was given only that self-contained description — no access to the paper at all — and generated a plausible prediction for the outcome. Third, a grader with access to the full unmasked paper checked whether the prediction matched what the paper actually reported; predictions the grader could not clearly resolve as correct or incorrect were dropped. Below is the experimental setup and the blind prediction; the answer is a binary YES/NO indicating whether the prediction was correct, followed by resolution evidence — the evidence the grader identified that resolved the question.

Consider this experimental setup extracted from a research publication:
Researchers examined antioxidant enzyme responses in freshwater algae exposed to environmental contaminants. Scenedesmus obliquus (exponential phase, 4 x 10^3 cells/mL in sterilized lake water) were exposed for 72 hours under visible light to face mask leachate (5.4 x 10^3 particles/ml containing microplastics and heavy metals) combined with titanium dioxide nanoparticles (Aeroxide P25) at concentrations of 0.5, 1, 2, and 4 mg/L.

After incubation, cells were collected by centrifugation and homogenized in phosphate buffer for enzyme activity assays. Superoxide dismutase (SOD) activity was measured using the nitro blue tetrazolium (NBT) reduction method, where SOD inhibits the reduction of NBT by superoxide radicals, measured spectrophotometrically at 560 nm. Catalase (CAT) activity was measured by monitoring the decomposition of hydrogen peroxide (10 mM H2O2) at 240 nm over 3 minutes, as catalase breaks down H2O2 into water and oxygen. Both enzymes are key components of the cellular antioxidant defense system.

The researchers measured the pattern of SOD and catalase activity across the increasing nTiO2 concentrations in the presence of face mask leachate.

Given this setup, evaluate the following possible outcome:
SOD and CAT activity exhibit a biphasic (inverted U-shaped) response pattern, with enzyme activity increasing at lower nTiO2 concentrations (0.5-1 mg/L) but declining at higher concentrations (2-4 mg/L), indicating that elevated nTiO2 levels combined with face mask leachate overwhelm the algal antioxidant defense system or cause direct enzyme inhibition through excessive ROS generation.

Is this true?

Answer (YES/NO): NO